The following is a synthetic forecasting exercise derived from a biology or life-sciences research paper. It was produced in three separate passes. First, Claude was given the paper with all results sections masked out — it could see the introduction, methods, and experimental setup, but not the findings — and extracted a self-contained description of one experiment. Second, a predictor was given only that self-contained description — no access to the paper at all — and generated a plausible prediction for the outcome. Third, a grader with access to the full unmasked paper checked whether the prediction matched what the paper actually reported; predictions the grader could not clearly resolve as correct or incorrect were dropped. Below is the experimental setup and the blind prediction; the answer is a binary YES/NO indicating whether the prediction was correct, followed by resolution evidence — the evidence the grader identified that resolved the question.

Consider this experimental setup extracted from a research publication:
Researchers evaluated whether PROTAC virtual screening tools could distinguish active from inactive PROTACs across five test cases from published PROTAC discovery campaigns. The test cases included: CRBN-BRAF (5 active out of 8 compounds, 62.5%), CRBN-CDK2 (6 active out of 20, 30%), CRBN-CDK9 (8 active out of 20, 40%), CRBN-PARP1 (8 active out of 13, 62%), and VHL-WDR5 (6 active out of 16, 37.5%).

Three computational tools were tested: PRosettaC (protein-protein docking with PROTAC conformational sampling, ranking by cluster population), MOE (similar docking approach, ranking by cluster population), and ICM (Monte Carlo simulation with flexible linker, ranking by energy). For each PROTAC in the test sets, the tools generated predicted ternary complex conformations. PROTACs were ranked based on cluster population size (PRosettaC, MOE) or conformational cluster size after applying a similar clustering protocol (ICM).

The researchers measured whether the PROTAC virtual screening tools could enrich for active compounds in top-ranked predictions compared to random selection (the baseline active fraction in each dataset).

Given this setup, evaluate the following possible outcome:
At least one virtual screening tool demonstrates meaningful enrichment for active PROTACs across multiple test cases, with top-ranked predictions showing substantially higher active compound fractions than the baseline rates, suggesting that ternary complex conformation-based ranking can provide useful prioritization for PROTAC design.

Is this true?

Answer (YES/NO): YES